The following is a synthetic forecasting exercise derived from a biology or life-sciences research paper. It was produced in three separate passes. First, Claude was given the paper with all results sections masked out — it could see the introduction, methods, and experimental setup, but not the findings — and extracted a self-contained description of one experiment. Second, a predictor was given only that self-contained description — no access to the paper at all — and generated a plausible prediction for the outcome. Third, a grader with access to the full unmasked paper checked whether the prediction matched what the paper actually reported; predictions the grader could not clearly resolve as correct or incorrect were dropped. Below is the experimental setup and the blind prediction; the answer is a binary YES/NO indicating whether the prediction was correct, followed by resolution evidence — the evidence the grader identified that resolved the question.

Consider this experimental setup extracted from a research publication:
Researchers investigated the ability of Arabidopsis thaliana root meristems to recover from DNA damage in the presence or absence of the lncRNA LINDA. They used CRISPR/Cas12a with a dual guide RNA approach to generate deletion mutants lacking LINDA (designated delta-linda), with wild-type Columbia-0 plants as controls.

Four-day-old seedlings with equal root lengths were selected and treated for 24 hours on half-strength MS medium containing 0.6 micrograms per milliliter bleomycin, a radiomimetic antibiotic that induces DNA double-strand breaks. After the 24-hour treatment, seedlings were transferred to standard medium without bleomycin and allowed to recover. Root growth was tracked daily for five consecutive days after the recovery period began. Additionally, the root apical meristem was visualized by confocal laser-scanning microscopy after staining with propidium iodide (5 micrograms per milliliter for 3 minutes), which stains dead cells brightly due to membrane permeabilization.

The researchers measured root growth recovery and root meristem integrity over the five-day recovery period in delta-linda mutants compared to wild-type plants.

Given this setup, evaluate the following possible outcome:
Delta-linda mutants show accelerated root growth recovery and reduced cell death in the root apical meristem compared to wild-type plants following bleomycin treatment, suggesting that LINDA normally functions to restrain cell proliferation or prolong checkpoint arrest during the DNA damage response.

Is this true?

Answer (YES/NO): NO